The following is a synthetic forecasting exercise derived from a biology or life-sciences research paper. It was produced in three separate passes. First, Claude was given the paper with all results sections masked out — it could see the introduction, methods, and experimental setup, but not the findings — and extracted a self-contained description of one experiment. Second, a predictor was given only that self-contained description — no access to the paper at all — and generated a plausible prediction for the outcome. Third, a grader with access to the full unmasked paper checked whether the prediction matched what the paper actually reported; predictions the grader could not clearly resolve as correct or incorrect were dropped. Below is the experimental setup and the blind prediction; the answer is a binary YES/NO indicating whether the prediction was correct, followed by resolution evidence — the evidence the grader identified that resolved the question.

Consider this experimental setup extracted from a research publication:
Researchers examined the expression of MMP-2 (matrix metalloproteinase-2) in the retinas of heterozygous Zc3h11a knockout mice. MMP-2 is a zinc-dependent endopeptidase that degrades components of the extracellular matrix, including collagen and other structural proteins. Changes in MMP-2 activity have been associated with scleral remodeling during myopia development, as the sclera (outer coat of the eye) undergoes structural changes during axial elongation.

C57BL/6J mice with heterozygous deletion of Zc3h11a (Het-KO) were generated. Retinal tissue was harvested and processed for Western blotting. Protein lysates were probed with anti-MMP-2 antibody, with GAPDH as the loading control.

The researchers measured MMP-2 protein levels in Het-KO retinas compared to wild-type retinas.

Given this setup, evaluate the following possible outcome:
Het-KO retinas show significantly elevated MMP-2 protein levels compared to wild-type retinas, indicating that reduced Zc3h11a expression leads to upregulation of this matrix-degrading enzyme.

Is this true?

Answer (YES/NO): YES